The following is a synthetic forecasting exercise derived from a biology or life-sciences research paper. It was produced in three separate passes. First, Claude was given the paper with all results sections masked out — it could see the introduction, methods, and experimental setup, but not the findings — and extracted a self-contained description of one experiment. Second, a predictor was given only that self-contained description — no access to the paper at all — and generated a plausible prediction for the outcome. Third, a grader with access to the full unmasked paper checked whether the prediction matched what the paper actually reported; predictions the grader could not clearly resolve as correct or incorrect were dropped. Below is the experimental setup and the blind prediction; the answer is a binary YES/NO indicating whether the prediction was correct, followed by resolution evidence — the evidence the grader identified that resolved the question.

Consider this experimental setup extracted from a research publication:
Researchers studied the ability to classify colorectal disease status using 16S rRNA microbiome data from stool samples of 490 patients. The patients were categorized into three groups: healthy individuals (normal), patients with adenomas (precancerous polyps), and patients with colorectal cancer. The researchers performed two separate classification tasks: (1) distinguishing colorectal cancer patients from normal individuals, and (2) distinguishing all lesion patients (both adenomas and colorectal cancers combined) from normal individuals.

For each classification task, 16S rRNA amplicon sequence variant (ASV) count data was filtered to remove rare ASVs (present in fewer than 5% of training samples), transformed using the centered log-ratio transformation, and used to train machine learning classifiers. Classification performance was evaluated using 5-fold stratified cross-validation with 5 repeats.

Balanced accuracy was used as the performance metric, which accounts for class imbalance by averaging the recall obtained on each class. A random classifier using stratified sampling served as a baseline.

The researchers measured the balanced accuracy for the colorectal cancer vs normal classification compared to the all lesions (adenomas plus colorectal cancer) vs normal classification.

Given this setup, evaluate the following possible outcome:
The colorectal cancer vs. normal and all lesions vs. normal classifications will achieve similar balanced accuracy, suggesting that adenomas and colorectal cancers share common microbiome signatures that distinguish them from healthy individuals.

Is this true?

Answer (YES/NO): NO